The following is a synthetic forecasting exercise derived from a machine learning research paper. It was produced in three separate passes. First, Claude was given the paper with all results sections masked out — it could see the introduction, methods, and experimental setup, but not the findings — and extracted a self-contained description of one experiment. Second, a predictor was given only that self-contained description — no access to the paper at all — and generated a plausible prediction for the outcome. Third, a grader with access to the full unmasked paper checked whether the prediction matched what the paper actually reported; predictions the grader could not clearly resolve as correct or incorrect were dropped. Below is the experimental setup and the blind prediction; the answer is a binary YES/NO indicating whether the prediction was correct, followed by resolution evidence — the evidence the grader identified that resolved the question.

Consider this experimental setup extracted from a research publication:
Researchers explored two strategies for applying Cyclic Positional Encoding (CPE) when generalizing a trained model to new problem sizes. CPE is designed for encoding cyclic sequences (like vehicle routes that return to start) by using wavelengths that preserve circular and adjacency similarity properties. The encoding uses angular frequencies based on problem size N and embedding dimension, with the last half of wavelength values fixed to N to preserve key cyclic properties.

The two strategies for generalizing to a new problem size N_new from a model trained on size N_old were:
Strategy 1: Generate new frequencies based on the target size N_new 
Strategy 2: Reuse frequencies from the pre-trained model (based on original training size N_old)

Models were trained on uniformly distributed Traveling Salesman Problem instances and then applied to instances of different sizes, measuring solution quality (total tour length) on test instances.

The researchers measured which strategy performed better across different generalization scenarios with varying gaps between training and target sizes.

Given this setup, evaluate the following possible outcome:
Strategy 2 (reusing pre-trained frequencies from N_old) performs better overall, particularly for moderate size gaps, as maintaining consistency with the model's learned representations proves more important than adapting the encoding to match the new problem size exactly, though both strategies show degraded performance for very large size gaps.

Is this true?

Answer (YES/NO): NO